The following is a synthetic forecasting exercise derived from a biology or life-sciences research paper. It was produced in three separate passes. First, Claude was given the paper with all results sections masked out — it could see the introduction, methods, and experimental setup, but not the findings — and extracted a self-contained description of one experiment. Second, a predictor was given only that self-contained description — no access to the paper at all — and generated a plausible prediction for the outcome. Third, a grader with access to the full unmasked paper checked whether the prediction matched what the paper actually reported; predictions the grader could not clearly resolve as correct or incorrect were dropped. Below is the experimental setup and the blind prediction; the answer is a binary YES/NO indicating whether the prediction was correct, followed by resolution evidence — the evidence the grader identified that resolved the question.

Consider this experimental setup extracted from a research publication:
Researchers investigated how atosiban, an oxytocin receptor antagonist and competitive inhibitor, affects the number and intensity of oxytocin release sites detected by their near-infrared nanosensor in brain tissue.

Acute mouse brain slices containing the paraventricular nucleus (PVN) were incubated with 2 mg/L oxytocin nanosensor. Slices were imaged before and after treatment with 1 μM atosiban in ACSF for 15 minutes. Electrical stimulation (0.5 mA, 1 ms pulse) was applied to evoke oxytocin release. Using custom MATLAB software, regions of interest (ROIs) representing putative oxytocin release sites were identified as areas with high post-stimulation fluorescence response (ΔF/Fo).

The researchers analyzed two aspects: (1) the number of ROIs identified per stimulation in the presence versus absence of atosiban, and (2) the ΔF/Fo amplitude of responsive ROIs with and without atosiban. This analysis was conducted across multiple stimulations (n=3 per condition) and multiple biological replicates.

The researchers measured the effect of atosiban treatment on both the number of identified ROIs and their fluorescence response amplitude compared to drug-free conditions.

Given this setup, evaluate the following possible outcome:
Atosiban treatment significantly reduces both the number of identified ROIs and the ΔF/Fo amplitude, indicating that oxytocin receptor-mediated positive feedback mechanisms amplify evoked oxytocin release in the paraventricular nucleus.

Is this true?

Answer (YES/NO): NO